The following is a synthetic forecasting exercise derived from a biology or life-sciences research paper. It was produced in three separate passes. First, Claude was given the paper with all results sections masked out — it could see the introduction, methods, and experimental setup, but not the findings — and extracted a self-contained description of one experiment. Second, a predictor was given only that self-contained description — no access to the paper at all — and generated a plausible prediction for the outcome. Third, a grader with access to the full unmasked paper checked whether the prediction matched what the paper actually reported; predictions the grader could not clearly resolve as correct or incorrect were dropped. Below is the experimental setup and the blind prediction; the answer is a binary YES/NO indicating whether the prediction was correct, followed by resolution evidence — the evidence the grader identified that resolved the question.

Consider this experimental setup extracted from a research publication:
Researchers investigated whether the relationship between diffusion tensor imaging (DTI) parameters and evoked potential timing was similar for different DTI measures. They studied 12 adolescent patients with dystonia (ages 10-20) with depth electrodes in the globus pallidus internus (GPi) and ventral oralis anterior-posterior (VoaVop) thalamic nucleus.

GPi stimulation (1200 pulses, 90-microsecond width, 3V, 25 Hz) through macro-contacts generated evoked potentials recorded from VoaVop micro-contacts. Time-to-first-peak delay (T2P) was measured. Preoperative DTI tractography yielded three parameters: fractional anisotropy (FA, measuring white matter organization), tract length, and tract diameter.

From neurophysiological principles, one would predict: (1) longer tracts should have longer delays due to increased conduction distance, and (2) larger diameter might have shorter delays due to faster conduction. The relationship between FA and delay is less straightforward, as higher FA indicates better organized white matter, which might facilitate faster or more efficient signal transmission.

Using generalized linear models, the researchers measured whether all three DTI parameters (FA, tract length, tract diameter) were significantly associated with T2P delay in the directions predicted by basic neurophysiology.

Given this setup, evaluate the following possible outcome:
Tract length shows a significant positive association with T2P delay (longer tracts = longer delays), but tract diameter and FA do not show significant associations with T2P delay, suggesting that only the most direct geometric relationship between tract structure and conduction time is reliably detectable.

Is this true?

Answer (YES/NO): NO